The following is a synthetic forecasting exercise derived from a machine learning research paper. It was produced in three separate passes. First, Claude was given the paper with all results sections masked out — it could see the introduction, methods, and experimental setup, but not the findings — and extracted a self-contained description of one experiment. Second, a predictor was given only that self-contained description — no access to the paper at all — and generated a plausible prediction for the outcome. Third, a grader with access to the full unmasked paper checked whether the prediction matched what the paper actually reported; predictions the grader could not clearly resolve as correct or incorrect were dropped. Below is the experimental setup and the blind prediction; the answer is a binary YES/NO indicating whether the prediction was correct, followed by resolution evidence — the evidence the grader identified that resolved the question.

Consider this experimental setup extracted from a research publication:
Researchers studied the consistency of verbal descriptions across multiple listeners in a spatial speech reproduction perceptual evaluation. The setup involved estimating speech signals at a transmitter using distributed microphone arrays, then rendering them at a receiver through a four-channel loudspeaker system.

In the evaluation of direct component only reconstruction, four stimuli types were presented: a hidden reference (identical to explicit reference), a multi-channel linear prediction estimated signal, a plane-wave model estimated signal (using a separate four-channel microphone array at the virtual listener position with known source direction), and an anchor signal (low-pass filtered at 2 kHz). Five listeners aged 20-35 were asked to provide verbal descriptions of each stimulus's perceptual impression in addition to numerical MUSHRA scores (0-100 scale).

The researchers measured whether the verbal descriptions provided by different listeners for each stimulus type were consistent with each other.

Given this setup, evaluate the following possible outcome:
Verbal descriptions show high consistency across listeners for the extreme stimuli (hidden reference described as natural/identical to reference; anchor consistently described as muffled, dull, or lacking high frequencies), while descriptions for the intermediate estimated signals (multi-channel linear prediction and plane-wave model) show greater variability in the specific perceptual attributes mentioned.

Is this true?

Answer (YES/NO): NO